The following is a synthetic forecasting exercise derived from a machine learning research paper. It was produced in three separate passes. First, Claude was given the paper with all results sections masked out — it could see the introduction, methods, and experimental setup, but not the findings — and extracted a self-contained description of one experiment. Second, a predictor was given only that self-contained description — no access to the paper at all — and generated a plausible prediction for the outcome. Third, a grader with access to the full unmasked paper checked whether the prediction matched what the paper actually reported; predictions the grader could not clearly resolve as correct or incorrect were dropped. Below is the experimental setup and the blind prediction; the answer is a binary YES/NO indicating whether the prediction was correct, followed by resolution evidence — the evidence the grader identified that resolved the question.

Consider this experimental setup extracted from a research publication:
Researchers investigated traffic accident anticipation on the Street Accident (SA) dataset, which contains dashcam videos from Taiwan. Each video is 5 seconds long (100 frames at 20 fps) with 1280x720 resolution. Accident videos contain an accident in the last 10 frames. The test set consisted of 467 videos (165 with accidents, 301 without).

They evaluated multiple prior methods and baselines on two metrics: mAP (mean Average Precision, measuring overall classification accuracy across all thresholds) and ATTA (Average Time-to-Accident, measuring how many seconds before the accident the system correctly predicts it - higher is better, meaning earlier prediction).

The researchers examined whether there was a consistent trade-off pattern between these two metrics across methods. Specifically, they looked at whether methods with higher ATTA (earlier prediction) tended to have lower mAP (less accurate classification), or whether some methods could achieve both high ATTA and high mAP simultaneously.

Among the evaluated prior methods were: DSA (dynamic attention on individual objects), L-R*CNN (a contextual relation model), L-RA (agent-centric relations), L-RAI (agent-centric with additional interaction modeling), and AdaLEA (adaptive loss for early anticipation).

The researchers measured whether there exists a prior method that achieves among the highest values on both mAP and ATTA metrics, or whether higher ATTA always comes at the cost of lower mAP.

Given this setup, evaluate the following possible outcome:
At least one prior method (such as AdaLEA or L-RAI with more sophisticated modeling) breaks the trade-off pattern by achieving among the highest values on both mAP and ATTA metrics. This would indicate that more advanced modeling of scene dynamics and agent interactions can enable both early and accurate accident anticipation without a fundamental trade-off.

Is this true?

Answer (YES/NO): YES